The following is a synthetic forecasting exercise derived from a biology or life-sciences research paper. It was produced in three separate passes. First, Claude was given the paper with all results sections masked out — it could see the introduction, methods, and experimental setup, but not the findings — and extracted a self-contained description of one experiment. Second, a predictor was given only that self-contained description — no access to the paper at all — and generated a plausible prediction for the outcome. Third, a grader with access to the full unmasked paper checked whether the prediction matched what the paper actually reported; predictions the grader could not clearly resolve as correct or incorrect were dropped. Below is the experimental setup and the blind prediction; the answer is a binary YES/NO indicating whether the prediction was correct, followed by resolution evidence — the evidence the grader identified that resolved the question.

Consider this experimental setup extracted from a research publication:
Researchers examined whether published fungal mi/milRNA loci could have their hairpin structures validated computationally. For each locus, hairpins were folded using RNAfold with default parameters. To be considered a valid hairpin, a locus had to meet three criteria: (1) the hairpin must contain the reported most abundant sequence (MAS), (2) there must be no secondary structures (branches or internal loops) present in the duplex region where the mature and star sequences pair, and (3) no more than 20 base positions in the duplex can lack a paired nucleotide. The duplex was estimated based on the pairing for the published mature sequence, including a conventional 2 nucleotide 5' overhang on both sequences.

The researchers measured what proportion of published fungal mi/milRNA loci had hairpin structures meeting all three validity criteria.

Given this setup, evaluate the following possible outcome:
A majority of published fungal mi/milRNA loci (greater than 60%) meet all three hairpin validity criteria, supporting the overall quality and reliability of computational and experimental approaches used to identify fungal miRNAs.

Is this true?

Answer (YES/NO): YES